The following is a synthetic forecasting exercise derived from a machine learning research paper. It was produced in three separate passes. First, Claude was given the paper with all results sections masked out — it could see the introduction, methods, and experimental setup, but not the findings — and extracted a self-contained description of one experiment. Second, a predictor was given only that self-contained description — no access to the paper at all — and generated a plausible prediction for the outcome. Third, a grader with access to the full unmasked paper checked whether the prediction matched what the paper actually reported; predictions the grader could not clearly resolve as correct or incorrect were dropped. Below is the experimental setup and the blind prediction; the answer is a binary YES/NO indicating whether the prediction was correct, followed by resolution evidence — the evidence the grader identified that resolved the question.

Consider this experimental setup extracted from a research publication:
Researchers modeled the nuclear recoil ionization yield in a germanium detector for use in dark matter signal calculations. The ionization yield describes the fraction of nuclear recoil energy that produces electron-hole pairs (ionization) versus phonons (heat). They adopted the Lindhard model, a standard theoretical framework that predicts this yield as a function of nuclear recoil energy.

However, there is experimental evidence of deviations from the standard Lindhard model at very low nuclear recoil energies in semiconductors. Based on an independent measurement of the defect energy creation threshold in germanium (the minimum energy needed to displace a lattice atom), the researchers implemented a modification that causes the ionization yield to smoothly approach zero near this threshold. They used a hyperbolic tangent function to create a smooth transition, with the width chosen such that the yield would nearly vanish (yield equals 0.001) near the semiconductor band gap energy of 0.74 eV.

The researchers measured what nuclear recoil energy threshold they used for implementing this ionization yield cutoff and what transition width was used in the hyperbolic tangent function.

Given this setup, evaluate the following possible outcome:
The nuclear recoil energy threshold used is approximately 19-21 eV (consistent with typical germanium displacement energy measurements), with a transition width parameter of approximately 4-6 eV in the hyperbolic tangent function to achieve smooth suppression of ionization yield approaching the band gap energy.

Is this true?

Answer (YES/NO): NO